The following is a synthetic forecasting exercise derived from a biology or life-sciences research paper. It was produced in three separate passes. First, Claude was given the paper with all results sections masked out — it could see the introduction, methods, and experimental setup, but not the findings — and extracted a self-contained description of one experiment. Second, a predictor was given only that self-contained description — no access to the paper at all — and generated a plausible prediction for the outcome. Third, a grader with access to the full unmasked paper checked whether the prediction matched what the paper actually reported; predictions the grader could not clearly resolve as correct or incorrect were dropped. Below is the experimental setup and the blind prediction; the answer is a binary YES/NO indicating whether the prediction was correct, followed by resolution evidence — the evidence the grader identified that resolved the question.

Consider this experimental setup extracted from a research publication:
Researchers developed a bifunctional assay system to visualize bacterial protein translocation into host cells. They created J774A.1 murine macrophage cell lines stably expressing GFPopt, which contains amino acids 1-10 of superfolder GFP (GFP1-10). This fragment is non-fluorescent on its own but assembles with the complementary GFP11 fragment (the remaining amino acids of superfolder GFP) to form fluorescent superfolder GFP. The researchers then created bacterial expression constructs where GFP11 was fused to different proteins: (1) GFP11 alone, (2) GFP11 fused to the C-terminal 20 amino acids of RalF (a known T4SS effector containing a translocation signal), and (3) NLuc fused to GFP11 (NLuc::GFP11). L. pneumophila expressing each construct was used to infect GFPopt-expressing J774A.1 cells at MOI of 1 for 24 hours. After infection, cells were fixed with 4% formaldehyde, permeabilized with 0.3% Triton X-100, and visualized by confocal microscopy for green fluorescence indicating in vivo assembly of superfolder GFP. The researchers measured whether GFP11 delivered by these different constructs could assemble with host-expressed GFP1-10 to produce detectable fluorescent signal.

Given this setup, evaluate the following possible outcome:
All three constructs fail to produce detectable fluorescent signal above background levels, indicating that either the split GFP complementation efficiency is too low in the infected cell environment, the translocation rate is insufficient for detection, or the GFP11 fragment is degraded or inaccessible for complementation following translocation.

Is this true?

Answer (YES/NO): NO